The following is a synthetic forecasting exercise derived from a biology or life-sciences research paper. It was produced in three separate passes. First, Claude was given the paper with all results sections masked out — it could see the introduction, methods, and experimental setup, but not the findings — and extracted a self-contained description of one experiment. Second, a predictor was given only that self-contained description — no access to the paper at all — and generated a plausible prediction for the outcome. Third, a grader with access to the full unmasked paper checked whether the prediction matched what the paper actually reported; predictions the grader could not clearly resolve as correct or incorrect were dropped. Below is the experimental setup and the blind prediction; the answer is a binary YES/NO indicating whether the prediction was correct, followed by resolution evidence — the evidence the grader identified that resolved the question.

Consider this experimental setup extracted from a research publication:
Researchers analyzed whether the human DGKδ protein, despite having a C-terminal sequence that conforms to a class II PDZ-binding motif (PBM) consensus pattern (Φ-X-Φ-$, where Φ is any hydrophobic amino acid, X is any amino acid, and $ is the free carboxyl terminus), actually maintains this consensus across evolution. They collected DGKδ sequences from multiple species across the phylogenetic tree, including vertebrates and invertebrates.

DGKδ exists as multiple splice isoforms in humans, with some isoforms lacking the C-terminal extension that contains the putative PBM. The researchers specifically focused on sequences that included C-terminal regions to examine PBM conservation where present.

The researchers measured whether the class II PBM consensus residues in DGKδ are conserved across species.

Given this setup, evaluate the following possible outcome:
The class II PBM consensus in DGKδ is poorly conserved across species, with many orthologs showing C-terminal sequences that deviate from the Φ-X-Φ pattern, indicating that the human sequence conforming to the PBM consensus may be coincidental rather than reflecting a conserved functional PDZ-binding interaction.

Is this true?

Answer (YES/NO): YES